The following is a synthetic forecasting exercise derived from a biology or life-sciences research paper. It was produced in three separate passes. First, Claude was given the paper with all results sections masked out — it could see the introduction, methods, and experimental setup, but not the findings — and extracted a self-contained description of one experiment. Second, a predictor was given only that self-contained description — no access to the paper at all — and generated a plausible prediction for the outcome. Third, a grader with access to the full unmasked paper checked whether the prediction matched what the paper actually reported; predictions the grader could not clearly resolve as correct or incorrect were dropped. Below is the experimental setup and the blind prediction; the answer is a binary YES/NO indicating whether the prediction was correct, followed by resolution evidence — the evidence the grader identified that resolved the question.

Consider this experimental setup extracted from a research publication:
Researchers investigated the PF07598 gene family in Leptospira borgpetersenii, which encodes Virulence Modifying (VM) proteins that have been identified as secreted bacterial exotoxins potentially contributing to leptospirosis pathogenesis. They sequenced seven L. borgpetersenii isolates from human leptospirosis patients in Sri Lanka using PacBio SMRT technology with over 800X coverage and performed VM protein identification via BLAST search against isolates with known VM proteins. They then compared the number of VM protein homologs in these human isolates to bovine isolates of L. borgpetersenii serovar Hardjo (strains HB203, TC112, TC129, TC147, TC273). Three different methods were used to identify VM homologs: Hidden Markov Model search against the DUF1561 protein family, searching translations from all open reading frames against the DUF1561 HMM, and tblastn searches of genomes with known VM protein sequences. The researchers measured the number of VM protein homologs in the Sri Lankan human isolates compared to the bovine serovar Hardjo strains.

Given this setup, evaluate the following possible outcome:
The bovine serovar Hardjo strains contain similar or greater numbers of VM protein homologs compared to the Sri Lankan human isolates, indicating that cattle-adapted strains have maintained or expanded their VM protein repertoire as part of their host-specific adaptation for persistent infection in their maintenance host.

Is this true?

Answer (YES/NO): NO